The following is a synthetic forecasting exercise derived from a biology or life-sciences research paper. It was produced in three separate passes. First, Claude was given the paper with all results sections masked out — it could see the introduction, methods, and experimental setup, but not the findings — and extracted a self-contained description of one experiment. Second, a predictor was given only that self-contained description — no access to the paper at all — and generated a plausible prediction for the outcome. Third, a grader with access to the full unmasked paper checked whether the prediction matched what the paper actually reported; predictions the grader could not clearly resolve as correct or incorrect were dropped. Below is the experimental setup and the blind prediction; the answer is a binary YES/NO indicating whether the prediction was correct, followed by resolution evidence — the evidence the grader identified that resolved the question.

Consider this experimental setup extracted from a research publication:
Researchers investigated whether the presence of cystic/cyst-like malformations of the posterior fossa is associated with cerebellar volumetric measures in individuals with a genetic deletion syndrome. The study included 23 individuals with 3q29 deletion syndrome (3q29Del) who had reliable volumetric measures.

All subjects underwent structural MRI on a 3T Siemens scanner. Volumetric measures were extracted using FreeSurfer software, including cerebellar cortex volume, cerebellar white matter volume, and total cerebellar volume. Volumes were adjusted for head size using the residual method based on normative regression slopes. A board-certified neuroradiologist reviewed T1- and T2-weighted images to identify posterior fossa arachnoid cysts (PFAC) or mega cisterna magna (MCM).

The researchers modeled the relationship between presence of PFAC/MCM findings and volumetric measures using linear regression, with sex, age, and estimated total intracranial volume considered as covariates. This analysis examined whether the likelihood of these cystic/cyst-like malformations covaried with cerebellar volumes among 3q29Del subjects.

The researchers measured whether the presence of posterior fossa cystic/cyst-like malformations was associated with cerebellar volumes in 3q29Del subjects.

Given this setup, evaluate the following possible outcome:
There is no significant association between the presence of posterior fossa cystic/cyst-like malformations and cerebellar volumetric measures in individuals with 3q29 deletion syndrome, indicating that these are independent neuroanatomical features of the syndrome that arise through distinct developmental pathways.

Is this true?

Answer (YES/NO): YES